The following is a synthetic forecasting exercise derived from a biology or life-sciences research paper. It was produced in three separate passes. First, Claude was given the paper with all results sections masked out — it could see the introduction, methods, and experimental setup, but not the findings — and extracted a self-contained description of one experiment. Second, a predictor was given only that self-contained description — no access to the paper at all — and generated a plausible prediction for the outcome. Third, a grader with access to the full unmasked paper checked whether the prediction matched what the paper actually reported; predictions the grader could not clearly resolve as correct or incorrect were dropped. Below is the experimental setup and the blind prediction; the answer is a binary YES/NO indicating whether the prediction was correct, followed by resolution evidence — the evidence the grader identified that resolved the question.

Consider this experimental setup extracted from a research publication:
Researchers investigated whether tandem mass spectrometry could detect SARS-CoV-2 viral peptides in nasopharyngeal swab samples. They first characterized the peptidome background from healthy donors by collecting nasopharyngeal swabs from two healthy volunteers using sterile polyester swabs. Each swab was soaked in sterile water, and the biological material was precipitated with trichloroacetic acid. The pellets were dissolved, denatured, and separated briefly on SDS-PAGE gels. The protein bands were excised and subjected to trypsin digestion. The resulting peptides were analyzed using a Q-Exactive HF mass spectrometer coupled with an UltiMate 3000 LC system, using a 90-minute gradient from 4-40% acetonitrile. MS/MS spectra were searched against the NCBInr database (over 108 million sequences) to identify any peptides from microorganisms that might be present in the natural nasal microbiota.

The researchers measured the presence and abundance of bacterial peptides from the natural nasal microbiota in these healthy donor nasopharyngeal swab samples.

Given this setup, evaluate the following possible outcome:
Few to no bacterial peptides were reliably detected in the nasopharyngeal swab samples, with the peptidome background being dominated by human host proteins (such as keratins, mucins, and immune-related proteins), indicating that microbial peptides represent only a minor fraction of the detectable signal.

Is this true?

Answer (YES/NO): NO